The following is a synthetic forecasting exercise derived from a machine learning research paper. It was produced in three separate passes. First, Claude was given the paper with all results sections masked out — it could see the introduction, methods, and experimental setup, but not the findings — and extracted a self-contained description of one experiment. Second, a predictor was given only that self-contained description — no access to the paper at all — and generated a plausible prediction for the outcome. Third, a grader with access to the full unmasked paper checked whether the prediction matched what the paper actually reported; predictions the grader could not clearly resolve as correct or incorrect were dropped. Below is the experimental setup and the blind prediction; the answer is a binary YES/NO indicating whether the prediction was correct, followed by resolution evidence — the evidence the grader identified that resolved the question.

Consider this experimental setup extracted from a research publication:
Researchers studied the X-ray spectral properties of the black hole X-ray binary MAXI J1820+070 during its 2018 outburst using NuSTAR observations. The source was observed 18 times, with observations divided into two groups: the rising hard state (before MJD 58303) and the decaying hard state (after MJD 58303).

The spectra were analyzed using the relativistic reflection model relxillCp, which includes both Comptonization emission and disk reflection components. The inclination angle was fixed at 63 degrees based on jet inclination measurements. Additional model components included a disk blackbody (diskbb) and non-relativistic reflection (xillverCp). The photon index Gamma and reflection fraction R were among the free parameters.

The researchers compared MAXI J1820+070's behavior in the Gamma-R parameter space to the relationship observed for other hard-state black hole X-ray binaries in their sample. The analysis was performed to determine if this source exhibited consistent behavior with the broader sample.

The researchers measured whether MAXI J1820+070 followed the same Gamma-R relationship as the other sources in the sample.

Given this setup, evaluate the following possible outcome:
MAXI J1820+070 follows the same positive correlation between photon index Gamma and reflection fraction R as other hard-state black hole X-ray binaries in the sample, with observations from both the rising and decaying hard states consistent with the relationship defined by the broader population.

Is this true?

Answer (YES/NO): NO